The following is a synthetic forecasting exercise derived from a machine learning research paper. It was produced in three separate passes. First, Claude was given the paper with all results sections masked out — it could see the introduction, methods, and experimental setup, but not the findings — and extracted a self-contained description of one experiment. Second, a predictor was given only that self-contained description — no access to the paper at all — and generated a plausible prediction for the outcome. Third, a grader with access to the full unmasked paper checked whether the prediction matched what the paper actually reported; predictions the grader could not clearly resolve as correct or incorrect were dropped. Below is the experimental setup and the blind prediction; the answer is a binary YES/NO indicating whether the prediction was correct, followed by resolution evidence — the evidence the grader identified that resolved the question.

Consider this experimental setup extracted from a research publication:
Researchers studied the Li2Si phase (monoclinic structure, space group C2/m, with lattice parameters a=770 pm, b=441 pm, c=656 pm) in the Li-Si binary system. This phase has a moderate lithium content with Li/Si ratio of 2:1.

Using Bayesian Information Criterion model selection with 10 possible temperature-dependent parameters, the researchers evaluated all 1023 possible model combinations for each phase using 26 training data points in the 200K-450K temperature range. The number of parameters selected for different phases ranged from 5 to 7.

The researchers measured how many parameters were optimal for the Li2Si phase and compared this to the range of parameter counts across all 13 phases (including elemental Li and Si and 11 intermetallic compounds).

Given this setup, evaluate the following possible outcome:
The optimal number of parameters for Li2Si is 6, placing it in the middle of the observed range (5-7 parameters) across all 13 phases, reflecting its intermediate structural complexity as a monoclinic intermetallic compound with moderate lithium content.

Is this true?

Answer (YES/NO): NO